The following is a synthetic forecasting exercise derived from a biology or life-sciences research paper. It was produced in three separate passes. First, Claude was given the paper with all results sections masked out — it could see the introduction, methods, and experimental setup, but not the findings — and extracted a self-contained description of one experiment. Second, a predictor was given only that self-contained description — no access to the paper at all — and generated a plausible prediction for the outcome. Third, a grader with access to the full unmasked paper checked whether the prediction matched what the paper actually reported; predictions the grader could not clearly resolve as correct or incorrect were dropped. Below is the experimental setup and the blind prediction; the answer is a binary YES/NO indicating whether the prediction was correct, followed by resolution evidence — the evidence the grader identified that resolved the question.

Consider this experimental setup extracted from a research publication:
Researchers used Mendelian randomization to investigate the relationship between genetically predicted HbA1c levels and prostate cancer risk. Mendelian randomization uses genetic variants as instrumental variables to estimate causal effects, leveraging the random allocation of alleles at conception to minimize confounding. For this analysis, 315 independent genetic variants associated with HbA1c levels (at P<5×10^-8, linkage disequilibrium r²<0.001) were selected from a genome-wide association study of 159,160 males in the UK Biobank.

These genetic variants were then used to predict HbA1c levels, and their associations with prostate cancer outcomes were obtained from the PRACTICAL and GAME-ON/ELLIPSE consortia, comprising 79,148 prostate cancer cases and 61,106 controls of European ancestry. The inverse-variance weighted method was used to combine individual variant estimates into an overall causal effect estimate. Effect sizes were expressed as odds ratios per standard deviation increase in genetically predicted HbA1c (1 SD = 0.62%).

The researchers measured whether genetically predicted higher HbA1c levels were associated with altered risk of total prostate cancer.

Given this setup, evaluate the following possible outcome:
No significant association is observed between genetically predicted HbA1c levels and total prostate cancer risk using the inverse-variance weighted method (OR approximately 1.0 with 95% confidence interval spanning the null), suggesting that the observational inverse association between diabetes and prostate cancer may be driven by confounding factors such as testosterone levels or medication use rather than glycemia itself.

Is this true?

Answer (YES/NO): YES